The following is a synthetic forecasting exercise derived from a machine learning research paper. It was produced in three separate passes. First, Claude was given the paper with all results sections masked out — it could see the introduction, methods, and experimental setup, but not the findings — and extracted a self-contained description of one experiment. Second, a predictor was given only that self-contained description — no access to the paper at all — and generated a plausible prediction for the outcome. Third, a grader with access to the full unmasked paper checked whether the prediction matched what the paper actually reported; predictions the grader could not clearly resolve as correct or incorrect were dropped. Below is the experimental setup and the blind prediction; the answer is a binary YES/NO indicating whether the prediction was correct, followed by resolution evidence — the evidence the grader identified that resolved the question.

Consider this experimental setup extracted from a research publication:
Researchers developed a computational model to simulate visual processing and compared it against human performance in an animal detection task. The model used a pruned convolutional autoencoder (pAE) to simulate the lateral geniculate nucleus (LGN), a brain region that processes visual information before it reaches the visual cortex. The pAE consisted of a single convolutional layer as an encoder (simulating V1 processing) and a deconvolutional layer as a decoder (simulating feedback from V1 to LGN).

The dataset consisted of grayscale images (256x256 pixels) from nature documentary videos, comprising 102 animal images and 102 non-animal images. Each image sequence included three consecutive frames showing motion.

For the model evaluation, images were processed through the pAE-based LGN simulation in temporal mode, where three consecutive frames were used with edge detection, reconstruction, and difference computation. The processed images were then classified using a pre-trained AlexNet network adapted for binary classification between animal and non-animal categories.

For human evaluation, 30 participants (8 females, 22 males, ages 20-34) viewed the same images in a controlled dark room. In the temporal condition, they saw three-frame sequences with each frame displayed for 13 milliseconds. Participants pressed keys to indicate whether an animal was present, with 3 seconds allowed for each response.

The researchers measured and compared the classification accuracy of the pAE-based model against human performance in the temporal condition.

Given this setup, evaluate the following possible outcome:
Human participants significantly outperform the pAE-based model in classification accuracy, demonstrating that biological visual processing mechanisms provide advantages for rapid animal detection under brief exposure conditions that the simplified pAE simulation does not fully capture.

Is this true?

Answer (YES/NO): NO